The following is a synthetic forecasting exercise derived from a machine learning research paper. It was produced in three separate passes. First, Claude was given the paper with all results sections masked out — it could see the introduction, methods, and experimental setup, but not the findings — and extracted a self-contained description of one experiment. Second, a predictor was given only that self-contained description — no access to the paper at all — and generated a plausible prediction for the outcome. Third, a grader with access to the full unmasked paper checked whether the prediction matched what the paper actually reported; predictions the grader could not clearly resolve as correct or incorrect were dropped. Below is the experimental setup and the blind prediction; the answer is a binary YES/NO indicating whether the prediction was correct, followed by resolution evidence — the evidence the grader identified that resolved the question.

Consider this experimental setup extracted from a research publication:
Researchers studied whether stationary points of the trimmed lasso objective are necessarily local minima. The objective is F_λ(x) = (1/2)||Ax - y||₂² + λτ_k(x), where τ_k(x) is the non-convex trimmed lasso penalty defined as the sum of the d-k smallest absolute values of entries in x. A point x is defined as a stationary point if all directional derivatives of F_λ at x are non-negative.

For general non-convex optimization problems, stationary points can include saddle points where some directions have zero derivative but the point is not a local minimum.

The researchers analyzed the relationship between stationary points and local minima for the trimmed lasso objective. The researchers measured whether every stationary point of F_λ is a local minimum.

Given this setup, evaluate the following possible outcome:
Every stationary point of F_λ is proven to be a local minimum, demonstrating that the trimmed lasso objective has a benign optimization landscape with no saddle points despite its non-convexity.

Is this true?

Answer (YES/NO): NO